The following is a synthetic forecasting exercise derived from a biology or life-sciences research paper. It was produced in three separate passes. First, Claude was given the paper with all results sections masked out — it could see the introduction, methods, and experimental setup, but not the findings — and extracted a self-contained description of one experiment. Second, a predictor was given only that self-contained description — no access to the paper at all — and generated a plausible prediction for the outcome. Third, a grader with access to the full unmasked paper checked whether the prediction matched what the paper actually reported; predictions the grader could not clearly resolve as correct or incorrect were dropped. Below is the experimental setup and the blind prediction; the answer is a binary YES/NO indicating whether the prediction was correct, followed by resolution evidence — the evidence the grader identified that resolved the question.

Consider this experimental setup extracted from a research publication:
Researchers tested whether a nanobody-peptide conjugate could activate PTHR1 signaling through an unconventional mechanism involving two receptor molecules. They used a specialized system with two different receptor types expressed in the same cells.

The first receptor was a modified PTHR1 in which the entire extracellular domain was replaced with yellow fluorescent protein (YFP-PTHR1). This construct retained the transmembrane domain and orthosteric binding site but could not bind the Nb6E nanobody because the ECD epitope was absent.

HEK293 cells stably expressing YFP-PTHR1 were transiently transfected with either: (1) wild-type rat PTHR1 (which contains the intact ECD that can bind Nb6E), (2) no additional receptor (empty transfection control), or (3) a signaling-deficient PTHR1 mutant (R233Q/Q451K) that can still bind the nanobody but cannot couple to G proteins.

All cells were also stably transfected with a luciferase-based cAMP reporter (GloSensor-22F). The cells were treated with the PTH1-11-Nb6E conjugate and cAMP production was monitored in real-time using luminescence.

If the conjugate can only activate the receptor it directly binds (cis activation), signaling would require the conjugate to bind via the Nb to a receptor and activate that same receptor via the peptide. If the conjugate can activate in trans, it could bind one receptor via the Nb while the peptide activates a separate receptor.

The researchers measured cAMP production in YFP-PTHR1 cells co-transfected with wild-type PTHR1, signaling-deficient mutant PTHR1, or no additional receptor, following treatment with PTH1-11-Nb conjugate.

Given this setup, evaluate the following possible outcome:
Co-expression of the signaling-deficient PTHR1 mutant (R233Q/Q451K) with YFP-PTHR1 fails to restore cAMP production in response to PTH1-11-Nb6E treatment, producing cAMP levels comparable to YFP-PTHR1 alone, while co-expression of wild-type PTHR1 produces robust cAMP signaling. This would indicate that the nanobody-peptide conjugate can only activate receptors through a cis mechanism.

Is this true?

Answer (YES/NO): NO